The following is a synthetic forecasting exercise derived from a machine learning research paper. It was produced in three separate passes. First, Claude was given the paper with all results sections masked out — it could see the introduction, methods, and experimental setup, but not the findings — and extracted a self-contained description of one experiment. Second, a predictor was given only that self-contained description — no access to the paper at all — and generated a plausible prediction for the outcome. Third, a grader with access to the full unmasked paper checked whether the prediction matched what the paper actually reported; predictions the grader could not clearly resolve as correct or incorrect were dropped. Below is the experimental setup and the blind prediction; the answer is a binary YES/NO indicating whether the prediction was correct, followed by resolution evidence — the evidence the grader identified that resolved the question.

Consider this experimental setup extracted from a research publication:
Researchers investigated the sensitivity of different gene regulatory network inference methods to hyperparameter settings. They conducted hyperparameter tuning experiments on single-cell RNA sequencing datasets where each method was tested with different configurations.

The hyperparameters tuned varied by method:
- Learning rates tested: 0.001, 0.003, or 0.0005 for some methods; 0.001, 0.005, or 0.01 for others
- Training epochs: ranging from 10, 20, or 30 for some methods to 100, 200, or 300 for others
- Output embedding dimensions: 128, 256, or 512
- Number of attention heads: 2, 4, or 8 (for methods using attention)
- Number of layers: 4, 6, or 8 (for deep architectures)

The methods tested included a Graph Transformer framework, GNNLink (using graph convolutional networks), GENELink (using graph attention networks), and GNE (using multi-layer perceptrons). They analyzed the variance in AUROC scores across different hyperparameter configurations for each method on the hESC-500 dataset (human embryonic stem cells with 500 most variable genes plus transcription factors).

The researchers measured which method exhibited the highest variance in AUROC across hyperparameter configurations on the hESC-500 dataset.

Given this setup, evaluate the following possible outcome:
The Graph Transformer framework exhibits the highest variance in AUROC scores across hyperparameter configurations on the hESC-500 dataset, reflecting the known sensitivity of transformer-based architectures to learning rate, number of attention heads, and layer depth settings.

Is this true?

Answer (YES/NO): NO